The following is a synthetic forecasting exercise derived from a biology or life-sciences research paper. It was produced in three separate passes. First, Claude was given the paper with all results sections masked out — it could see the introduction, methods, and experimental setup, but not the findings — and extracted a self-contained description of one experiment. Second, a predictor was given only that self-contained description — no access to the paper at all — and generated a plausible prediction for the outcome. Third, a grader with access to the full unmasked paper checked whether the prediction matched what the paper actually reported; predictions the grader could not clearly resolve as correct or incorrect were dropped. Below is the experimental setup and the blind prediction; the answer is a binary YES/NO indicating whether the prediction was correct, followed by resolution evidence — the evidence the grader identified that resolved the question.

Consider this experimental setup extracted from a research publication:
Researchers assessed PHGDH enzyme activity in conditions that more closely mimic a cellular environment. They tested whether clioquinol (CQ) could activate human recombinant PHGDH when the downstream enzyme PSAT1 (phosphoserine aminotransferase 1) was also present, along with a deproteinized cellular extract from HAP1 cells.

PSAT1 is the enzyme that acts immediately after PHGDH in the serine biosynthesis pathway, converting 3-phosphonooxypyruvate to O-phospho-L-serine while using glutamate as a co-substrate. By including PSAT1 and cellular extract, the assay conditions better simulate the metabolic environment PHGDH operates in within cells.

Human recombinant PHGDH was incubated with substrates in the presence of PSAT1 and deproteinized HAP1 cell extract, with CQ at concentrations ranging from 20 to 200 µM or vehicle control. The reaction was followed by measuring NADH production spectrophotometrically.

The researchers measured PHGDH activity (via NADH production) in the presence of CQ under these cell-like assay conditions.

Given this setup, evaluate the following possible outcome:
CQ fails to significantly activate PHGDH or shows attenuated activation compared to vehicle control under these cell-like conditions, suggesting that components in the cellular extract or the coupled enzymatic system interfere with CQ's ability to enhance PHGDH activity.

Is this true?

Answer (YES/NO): NO